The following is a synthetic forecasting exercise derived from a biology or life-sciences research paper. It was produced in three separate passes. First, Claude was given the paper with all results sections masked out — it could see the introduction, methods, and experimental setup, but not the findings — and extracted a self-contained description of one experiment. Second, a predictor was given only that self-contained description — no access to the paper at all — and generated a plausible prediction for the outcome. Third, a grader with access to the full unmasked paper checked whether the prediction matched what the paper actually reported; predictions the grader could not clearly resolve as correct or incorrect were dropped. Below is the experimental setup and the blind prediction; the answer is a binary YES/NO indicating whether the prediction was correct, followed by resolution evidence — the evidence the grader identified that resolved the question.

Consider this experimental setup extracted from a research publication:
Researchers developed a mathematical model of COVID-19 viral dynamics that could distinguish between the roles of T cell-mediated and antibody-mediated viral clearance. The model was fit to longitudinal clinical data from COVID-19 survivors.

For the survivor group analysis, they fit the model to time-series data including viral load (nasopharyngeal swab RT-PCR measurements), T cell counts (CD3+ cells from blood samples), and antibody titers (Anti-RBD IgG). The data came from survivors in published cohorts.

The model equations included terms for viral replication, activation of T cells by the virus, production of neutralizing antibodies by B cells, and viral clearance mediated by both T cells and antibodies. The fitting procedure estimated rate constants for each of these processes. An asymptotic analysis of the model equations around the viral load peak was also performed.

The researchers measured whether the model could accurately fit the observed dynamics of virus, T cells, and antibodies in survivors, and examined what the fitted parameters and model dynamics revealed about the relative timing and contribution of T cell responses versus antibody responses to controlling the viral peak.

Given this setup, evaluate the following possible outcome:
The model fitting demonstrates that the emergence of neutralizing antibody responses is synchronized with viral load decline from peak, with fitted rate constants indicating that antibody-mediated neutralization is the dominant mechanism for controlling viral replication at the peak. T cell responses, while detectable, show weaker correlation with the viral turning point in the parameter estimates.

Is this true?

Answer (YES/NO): NO